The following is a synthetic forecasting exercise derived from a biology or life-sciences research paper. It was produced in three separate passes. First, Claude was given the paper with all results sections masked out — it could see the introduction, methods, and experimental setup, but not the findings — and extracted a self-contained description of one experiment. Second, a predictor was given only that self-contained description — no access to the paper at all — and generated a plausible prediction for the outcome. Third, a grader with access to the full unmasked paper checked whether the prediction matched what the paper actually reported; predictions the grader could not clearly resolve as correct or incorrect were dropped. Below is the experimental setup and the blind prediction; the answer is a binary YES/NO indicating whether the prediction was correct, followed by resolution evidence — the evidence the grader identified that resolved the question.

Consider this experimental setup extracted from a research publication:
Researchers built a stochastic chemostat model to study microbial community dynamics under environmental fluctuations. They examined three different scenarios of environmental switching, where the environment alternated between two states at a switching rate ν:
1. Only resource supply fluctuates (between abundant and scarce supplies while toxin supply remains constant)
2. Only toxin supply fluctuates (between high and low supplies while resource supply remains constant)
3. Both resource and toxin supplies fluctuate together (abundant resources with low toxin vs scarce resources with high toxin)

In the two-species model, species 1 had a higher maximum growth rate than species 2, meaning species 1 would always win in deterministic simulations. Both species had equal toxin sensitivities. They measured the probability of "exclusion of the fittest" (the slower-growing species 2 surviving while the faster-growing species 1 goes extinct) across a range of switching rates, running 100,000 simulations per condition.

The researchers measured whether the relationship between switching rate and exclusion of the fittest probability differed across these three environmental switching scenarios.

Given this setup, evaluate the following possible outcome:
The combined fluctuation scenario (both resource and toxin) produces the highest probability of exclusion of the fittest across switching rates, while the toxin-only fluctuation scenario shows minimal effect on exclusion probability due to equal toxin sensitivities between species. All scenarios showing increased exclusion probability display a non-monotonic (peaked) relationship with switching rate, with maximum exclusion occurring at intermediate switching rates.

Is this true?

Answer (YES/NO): NO